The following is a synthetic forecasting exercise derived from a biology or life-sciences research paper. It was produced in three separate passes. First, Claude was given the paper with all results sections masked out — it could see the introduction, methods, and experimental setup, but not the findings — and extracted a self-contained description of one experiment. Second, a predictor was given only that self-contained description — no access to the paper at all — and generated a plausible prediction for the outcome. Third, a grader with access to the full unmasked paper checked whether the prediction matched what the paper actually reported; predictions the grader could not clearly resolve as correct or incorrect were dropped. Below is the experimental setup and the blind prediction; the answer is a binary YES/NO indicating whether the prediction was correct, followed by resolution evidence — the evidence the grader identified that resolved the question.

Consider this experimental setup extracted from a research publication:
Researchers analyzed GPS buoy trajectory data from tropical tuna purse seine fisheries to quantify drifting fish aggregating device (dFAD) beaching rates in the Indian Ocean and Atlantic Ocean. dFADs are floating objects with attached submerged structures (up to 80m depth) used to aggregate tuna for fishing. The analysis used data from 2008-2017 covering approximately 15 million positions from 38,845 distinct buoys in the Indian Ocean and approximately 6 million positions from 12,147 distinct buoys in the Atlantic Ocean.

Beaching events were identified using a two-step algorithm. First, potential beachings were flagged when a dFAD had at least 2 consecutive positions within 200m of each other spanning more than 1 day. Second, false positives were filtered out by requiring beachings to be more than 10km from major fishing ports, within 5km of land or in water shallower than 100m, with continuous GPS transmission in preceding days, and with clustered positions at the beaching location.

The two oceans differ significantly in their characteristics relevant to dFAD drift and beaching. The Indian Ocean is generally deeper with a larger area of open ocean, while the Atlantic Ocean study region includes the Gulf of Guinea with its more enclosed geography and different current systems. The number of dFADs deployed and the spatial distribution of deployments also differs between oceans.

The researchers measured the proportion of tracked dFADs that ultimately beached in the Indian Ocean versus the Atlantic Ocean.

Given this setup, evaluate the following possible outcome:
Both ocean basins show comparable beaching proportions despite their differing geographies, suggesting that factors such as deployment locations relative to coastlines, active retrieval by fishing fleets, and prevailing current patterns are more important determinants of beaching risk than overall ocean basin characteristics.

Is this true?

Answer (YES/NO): YES